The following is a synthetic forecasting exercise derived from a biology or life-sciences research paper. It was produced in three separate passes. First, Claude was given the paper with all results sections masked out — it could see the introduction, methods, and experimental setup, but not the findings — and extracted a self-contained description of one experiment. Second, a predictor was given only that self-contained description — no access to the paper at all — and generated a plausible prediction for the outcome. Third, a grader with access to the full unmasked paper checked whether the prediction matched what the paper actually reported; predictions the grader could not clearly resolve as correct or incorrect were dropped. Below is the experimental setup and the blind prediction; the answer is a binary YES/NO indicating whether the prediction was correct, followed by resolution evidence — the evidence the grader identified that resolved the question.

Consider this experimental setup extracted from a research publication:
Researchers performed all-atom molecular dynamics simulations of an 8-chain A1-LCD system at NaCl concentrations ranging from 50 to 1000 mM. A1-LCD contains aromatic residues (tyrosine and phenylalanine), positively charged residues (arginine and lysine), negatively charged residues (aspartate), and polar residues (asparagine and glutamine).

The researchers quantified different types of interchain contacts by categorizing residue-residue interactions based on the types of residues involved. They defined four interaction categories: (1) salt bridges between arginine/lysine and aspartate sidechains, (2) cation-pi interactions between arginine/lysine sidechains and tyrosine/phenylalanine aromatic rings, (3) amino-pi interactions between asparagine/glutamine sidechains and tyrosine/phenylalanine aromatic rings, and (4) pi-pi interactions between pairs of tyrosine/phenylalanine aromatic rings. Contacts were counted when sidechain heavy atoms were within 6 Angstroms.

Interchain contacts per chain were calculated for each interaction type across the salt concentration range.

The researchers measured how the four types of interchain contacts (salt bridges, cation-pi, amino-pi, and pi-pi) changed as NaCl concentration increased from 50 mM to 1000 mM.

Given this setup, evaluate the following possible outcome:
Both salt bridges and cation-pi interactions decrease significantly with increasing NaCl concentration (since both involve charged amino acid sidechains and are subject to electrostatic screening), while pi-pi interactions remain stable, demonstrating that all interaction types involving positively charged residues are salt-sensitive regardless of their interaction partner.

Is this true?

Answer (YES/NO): NO